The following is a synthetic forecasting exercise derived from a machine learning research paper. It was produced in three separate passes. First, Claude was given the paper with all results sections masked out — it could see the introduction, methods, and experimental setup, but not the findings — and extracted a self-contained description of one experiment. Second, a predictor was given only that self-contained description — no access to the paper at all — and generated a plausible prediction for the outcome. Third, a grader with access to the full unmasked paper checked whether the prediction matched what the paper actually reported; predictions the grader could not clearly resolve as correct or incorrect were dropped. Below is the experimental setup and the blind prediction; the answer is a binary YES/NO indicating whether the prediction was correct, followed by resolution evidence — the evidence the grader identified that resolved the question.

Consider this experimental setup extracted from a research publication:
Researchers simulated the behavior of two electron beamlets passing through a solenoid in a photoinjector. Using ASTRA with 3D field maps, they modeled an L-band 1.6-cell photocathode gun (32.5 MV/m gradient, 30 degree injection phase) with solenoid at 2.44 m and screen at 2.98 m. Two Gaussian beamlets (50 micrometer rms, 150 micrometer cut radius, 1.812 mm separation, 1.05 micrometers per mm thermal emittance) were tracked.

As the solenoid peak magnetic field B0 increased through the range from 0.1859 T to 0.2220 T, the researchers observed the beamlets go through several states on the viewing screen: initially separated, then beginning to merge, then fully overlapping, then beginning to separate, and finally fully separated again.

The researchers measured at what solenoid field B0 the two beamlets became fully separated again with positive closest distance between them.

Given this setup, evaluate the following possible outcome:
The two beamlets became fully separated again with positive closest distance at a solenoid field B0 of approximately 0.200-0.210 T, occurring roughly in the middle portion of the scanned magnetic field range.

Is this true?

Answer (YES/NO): YES